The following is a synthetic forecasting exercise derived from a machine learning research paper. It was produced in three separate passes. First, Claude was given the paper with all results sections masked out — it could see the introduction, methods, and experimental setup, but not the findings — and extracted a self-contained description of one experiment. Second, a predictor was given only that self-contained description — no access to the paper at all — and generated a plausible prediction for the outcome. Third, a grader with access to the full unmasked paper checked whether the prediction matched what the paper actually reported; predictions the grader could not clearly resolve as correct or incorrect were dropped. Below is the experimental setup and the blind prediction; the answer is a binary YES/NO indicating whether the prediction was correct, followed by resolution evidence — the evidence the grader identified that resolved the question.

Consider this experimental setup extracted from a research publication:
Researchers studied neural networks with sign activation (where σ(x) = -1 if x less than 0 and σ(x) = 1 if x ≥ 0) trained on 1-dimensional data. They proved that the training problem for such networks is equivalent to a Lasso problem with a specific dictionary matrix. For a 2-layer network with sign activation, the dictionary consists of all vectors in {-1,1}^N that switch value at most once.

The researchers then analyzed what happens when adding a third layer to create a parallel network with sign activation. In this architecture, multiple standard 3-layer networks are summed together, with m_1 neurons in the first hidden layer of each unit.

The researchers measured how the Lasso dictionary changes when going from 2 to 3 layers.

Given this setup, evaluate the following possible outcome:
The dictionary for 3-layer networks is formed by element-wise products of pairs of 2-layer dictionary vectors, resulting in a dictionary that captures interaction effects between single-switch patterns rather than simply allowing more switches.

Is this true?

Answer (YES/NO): NO